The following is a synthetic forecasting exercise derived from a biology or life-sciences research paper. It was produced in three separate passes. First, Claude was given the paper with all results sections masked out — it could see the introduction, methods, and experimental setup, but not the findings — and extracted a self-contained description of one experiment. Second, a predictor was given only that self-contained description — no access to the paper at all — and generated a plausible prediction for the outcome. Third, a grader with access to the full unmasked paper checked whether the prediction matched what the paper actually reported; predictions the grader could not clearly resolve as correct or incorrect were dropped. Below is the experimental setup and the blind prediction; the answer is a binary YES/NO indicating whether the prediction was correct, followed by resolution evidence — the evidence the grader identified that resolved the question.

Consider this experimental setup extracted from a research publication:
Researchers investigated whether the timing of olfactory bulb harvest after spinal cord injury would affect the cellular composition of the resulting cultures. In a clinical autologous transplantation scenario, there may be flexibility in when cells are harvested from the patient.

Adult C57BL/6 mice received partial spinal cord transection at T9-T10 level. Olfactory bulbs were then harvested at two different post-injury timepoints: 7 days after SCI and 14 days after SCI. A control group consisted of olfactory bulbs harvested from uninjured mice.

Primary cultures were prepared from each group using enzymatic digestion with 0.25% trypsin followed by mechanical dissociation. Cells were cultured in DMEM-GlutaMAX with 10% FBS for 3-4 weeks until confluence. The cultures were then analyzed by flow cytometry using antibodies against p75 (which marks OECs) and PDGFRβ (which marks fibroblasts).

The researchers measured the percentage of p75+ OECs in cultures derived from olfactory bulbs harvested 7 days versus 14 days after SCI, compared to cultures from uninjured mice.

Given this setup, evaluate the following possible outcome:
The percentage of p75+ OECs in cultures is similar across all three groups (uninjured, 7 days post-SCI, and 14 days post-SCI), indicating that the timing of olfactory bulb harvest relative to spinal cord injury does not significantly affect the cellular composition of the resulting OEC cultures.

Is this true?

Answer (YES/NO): NO